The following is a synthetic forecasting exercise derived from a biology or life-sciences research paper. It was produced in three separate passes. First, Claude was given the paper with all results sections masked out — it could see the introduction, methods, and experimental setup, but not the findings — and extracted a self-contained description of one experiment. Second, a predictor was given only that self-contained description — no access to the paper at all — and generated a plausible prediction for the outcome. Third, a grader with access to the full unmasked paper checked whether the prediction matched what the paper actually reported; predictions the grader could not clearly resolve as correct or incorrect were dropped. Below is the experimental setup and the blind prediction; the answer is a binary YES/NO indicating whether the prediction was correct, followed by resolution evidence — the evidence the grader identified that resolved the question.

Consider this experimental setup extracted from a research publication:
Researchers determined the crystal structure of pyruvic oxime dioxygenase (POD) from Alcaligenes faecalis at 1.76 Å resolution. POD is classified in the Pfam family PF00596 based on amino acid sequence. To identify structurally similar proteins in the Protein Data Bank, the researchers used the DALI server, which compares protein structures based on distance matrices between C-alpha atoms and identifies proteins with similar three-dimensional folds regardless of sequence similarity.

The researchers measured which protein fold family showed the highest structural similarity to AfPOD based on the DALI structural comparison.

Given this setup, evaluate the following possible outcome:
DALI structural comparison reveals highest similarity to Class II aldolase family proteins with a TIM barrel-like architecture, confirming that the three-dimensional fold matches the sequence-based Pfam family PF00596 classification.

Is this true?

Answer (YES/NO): NO